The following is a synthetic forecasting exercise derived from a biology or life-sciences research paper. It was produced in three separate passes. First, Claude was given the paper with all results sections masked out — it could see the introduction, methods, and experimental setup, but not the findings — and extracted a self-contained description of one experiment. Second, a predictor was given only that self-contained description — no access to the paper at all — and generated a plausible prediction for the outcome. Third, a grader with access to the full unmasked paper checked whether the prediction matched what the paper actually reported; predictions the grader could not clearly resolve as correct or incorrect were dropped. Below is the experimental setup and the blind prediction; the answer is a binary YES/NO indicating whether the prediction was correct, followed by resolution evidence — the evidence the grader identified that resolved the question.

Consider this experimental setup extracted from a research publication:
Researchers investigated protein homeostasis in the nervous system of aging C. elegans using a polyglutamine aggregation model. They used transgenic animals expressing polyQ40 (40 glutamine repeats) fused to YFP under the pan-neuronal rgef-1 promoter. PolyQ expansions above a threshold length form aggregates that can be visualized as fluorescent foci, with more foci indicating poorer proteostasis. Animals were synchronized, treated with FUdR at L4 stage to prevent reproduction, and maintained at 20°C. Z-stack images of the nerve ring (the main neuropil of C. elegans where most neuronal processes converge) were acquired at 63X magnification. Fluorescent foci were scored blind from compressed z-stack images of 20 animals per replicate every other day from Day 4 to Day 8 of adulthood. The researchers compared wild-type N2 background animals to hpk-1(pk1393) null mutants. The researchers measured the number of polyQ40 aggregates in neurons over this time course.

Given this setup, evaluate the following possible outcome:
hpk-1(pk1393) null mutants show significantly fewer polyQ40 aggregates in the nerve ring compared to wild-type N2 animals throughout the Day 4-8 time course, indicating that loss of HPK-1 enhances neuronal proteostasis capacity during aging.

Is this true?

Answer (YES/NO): NO